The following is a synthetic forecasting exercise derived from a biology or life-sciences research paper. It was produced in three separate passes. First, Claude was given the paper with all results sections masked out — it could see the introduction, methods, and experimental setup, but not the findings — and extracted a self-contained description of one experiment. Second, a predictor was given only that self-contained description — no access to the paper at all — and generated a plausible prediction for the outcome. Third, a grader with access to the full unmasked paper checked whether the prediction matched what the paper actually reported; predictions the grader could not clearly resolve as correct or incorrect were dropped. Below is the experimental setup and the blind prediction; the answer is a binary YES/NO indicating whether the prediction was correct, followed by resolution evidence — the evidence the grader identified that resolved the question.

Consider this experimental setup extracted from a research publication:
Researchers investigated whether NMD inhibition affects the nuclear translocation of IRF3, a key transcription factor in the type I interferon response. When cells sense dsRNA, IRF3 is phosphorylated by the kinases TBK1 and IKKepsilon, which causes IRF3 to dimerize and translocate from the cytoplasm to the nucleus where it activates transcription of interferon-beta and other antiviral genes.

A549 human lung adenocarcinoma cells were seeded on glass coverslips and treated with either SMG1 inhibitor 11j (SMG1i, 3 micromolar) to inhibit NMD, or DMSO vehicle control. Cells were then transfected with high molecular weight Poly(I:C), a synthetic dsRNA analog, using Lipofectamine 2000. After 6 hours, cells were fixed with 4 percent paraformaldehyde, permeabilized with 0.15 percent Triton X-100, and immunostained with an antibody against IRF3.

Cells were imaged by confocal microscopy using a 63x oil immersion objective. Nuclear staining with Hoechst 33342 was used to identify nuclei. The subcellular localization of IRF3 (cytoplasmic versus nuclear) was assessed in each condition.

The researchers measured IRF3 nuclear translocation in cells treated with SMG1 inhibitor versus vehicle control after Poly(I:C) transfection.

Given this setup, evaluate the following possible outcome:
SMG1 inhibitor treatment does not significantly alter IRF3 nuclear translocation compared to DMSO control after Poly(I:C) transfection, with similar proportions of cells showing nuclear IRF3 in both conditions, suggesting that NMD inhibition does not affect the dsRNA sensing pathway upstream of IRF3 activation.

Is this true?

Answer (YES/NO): NO